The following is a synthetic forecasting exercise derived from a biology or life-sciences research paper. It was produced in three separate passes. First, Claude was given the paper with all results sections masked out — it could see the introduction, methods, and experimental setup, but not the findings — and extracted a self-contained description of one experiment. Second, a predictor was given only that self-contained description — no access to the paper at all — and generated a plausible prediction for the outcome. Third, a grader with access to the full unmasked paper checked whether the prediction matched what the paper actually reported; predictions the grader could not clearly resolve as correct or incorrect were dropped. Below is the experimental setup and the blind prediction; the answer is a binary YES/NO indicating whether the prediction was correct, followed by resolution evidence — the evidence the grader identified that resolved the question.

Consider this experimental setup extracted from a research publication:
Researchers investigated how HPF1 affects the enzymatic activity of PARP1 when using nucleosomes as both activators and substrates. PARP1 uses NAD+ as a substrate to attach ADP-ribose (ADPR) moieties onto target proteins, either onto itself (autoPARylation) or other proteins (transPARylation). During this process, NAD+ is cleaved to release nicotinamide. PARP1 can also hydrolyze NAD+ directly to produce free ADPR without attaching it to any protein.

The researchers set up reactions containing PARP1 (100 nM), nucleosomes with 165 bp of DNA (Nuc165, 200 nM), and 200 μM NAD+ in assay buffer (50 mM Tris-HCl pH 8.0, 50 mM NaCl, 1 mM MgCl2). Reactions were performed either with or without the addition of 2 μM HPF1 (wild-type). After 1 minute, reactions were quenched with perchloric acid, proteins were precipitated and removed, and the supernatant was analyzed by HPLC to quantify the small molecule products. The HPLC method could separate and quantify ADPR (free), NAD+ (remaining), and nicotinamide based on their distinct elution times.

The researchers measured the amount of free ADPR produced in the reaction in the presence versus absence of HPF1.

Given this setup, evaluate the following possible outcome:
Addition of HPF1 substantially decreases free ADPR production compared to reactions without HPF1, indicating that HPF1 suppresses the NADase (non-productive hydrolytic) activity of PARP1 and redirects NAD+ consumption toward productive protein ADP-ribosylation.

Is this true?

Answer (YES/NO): NO